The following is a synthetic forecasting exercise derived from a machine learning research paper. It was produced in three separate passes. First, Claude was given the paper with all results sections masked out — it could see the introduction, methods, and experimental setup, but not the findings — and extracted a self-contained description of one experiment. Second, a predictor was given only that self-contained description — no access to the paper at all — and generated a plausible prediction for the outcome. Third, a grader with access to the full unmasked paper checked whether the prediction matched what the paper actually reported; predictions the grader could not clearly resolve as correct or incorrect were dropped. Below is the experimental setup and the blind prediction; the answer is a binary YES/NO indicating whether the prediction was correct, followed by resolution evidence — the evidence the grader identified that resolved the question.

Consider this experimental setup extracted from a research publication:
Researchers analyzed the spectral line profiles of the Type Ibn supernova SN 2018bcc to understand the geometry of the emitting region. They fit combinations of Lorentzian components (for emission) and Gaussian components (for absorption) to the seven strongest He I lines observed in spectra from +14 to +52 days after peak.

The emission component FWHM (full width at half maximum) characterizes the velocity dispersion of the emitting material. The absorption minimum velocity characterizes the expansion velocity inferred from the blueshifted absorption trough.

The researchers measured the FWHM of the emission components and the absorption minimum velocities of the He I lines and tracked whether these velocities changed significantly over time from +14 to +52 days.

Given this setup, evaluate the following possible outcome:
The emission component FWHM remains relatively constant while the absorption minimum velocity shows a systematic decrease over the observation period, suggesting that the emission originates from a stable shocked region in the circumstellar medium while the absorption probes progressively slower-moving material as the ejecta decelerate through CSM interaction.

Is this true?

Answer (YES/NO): NO